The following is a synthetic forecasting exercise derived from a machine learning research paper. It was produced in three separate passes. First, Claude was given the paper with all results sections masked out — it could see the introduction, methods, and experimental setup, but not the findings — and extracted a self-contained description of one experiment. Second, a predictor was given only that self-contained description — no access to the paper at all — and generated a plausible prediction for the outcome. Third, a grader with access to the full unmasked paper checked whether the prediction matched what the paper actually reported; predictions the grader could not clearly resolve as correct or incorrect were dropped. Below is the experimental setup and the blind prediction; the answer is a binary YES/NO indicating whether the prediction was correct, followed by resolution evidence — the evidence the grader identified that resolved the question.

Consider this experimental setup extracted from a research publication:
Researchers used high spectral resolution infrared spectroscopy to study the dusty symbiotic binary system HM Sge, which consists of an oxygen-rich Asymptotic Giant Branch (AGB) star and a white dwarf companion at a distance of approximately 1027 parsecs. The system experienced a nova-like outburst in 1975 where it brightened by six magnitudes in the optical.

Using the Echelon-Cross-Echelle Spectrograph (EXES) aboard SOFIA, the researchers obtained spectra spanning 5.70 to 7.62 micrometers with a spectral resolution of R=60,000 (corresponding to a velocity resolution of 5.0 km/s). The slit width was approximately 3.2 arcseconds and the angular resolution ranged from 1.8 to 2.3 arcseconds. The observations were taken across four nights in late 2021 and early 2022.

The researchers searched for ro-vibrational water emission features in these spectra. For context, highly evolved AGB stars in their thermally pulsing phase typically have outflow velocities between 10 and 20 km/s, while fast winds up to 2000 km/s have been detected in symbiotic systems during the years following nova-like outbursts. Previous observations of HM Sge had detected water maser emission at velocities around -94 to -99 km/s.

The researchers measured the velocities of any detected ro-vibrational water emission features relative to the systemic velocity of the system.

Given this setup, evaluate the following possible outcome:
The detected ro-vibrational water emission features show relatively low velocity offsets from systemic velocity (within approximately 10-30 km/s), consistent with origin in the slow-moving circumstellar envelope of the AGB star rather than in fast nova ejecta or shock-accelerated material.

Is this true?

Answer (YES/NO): YES